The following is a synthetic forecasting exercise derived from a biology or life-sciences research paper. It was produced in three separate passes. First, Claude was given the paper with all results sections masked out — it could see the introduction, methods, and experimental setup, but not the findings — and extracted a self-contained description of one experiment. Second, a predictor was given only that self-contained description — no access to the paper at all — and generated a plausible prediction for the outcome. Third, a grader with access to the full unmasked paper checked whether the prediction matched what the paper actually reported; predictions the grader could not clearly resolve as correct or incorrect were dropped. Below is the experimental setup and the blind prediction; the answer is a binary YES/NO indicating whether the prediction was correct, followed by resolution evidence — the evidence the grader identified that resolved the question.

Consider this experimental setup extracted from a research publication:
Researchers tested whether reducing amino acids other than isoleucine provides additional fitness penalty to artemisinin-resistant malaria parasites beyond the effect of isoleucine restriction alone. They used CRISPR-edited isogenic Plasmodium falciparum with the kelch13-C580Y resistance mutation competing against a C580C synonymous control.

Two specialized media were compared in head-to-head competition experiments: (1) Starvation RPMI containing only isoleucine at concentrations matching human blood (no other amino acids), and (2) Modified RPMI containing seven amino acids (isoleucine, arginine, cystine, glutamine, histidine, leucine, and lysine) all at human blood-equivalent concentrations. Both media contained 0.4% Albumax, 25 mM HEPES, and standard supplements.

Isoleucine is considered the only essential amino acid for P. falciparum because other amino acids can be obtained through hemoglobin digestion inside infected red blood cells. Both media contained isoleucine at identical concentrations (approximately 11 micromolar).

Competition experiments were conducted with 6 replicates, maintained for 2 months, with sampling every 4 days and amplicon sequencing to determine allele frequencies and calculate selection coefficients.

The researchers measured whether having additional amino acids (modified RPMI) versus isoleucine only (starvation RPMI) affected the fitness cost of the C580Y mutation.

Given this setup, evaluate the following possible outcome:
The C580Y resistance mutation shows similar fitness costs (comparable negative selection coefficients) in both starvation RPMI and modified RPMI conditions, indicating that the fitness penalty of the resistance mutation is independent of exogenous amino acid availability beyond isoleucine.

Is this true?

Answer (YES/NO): YES